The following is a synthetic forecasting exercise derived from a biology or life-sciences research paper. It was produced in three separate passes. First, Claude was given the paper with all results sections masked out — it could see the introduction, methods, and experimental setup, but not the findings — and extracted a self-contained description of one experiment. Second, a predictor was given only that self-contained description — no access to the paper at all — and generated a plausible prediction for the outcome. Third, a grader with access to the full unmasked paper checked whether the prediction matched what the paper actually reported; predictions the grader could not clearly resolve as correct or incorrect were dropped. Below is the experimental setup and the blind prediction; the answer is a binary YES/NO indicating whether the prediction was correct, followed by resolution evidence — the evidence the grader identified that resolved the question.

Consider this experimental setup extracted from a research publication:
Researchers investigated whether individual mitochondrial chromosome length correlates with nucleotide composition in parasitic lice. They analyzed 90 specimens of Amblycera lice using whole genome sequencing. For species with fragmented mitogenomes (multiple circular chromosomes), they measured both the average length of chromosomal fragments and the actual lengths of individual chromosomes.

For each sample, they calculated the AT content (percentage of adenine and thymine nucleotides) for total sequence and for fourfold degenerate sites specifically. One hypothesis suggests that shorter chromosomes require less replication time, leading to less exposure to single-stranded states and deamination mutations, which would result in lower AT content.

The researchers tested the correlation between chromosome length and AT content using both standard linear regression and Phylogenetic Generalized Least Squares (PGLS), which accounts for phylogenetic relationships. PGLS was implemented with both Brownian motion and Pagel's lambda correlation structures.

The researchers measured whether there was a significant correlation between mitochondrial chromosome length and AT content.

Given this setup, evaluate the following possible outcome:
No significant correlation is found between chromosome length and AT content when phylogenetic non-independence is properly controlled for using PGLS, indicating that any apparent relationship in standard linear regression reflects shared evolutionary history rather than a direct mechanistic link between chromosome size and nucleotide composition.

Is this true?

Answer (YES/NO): NO